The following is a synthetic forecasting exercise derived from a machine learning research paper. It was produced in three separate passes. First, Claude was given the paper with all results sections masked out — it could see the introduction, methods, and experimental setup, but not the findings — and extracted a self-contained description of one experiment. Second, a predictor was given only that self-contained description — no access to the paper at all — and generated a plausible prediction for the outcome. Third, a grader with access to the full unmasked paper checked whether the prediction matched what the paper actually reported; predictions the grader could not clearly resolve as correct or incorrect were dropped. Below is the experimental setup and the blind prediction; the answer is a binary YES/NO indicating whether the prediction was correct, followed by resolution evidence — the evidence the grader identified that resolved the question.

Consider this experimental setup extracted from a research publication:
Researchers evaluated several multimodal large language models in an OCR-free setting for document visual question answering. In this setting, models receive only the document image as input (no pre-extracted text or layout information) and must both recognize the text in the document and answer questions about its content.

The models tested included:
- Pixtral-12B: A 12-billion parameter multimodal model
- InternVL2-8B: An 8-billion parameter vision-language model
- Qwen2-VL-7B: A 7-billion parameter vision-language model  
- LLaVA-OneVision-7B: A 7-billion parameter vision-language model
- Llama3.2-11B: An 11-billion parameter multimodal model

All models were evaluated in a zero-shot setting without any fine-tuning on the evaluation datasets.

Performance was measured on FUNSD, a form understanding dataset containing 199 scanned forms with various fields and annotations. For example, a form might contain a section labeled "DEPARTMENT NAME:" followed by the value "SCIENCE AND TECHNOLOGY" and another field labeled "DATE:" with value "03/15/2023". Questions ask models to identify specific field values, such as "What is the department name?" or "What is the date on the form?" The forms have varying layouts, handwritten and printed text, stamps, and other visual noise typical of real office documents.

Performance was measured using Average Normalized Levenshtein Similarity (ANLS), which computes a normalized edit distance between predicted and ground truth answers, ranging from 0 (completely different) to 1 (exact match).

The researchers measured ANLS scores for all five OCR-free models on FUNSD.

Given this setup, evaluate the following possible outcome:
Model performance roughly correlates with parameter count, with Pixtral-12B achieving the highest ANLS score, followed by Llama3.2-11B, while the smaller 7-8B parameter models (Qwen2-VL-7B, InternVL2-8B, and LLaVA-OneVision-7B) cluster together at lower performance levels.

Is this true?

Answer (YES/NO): NO